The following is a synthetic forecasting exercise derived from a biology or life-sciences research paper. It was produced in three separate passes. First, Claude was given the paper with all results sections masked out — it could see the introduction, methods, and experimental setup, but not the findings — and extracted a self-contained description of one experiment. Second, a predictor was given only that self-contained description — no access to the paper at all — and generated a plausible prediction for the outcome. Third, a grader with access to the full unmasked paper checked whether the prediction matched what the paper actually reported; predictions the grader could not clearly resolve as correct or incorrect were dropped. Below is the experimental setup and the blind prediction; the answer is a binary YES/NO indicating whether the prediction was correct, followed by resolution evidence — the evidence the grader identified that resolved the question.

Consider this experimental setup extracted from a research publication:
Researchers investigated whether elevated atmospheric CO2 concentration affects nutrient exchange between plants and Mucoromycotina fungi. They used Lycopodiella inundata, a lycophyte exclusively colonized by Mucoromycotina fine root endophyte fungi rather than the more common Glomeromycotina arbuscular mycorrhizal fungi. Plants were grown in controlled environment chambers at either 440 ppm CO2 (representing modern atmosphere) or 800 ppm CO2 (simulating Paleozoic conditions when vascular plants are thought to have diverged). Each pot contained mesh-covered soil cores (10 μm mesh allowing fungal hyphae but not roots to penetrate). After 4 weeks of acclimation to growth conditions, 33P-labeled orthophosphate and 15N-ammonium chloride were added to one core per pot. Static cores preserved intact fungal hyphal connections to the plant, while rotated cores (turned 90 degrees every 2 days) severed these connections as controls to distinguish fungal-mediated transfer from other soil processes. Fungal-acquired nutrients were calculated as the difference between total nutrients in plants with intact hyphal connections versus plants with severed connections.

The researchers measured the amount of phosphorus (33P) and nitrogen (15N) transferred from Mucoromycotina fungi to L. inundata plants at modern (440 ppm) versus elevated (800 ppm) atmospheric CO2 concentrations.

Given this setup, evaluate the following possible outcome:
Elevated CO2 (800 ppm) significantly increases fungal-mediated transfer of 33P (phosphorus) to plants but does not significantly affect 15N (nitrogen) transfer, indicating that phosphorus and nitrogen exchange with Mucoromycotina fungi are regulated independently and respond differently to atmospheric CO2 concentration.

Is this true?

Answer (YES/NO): NO